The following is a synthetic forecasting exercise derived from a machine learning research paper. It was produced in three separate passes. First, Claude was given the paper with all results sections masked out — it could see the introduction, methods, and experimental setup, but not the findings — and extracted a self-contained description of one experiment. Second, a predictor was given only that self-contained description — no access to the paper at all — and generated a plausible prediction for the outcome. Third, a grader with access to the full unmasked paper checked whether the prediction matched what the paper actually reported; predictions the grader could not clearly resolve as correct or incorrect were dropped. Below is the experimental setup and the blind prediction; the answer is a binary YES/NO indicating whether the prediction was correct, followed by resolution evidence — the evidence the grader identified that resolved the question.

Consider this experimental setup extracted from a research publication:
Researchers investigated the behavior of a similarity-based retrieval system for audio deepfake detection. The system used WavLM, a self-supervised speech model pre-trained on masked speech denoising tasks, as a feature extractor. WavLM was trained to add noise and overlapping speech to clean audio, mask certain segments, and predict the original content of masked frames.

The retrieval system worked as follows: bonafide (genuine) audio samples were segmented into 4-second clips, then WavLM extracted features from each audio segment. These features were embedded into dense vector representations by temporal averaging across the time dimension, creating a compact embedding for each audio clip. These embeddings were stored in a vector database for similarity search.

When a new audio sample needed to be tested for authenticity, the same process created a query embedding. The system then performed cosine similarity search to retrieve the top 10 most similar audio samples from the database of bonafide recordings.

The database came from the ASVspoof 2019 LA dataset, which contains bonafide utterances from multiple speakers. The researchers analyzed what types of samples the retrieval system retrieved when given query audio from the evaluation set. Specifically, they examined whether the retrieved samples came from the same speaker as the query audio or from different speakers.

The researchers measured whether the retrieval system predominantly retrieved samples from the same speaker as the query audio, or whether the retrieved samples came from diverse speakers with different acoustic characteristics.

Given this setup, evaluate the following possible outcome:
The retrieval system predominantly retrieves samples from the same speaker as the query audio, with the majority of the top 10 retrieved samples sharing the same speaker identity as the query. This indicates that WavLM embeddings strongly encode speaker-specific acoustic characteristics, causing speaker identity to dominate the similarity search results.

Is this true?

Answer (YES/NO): YES